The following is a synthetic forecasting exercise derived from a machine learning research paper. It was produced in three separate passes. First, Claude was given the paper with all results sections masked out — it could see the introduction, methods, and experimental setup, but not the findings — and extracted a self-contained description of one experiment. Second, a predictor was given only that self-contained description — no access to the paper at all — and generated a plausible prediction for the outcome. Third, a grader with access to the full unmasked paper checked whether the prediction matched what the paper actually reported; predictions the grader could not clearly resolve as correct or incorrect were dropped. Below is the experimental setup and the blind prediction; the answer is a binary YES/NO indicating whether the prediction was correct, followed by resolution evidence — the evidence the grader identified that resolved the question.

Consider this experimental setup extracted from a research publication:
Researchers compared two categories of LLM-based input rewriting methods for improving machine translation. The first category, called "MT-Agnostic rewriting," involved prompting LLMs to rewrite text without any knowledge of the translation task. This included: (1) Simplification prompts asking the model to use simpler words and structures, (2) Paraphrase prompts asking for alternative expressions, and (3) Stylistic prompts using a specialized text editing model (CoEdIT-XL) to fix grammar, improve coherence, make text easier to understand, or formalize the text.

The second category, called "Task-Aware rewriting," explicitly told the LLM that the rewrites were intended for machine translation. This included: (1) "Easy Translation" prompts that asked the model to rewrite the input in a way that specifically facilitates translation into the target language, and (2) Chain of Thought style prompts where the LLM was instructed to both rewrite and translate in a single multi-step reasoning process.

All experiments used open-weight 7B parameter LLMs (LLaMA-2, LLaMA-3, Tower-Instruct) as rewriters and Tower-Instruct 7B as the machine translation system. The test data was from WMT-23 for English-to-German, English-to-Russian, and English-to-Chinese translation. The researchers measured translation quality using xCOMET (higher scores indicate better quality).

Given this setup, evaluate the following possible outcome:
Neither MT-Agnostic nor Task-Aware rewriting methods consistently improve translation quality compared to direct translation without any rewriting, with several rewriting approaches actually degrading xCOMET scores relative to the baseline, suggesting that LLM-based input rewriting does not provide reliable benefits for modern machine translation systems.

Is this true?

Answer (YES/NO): NO